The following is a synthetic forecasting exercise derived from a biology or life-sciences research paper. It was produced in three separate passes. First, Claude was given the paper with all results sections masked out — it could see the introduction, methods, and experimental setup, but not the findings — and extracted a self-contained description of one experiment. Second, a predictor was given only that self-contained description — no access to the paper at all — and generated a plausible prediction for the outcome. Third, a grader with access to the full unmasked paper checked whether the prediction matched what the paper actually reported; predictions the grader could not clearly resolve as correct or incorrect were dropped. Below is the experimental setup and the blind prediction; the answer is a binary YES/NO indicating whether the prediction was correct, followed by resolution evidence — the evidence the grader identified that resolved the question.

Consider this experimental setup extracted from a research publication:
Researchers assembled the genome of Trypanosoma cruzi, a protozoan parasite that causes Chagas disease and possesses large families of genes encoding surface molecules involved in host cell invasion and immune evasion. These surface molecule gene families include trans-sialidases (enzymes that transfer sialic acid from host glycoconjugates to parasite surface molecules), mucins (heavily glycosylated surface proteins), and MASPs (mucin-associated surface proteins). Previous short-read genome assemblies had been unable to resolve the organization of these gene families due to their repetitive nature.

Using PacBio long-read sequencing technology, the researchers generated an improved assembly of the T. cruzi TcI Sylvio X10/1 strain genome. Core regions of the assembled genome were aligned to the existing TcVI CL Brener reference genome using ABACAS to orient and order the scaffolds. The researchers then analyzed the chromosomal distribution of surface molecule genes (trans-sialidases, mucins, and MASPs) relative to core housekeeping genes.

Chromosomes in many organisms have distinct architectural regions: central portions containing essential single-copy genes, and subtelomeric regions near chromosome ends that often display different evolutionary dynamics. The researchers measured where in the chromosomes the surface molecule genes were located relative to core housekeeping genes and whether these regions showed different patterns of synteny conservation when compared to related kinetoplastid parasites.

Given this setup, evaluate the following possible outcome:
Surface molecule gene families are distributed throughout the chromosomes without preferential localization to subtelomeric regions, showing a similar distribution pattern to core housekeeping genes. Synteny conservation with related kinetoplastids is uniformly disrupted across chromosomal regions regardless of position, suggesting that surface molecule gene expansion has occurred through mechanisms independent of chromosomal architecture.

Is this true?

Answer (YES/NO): NO